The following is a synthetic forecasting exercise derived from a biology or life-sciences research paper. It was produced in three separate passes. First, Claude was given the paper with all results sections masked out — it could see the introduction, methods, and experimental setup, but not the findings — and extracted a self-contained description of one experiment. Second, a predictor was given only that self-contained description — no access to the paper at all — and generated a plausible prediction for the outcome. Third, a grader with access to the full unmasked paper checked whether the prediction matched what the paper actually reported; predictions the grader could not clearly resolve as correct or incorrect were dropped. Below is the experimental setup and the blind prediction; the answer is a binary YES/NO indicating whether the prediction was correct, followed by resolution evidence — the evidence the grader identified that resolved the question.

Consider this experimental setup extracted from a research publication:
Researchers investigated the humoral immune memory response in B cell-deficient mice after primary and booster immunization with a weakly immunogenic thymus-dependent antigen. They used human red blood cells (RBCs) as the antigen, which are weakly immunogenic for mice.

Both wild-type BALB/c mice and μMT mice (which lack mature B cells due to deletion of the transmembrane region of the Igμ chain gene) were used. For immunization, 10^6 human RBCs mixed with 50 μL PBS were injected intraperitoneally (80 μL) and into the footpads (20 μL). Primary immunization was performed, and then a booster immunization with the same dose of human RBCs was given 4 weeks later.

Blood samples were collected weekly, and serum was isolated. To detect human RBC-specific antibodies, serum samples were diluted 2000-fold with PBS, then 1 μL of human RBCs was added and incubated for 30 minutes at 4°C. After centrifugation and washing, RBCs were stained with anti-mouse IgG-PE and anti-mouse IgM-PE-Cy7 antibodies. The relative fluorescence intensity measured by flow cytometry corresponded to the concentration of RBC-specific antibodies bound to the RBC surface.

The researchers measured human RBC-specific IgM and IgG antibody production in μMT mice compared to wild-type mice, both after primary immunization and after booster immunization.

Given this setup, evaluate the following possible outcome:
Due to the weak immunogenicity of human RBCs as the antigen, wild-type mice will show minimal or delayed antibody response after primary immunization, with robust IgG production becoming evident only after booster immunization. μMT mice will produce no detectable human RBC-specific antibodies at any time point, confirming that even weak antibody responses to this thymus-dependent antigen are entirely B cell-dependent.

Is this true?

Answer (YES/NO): NO